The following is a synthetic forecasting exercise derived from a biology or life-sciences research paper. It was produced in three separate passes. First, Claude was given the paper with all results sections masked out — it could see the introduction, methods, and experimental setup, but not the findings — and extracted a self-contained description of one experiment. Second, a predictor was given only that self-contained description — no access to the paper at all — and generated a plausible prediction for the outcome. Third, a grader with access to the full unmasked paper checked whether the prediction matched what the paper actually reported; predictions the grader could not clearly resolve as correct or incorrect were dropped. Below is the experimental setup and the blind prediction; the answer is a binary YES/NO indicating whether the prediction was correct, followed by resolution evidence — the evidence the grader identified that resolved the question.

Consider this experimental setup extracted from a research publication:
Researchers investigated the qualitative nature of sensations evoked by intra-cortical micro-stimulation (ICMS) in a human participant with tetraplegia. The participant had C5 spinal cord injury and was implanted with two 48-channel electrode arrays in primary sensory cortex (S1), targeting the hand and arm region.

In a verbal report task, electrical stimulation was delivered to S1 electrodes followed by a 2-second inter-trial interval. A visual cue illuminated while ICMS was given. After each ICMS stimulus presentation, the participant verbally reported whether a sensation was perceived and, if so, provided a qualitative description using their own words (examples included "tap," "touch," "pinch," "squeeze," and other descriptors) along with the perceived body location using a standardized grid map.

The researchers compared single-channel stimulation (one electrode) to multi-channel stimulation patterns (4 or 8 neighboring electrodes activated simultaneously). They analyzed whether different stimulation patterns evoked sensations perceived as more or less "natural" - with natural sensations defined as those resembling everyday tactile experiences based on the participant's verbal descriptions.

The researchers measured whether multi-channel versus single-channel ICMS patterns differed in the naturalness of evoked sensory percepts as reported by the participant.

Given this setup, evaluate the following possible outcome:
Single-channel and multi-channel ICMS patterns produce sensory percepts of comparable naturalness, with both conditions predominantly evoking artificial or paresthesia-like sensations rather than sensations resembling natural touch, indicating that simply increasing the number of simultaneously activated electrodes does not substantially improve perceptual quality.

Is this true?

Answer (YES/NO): NO